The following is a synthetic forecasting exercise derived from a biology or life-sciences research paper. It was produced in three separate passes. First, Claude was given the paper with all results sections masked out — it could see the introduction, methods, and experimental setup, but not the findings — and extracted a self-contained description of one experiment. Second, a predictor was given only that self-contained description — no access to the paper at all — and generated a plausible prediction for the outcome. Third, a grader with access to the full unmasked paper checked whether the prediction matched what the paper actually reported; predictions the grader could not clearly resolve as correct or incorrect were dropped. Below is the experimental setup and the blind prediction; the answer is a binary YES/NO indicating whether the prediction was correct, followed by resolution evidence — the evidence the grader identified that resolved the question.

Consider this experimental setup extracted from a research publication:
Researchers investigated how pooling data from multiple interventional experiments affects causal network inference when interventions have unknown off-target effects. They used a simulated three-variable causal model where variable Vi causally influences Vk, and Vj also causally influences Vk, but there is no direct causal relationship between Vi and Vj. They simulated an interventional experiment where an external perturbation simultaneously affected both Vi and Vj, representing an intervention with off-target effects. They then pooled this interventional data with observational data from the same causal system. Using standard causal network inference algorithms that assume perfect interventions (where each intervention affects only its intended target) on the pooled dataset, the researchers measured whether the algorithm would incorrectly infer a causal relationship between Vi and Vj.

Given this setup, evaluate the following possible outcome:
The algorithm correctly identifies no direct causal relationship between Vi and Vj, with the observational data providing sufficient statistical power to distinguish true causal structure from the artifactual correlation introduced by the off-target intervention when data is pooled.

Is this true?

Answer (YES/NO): NO